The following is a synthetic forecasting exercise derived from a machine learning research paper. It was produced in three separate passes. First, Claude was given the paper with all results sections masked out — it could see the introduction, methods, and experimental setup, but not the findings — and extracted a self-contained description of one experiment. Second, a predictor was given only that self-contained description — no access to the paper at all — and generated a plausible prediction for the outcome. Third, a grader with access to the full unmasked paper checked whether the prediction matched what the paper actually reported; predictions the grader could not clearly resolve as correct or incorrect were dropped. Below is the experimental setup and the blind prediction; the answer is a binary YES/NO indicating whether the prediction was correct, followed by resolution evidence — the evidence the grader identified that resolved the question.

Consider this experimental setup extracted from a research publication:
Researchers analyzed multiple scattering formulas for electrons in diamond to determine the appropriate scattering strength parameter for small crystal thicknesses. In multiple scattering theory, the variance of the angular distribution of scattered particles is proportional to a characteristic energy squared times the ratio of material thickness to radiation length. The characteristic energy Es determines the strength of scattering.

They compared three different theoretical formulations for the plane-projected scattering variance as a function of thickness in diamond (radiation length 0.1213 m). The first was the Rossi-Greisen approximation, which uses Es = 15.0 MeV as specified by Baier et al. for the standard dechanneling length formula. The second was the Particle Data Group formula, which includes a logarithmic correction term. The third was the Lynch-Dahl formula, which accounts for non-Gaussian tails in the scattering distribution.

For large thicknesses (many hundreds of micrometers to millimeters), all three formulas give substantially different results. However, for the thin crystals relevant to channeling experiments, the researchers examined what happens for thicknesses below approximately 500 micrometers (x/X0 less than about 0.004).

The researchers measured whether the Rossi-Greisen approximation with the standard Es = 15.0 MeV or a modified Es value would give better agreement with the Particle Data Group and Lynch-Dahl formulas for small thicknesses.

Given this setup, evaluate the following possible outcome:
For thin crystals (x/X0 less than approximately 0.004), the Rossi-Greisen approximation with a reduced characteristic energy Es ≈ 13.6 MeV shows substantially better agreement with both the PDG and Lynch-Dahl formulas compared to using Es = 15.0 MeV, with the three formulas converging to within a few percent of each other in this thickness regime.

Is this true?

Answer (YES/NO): NO